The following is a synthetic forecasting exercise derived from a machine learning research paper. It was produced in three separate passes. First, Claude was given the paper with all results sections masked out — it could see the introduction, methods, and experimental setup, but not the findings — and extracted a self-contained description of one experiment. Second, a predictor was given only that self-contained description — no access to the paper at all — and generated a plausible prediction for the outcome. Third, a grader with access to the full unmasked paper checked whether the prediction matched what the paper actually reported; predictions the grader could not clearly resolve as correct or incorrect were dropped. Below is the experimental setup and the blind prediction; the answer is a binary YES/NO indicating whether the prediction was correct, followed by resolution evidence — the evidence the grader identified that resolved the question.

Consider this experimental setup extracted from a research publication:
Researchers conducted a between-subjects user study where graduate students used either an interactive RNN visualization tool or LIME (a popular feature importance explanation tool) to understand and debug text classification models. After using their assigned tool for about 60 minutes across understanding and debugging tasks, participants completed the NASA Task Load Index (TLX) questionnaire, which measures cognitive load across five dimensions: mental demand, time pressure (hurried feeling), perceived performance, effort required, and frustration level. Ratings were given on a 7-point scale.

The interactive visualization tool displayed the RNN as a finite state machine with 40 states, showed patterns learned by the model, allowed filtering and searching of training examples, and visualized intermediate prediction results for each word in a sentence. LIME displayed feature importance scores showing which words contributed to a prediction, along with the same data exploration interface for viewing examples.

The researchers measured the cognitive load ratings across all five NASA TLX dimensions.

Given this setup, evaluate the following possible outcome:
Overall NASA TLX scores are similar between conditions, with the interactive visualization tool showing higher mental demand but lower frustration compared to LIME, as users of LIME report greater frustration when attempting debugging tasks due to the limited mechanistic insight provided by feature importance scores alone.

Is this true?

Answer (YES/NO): NO